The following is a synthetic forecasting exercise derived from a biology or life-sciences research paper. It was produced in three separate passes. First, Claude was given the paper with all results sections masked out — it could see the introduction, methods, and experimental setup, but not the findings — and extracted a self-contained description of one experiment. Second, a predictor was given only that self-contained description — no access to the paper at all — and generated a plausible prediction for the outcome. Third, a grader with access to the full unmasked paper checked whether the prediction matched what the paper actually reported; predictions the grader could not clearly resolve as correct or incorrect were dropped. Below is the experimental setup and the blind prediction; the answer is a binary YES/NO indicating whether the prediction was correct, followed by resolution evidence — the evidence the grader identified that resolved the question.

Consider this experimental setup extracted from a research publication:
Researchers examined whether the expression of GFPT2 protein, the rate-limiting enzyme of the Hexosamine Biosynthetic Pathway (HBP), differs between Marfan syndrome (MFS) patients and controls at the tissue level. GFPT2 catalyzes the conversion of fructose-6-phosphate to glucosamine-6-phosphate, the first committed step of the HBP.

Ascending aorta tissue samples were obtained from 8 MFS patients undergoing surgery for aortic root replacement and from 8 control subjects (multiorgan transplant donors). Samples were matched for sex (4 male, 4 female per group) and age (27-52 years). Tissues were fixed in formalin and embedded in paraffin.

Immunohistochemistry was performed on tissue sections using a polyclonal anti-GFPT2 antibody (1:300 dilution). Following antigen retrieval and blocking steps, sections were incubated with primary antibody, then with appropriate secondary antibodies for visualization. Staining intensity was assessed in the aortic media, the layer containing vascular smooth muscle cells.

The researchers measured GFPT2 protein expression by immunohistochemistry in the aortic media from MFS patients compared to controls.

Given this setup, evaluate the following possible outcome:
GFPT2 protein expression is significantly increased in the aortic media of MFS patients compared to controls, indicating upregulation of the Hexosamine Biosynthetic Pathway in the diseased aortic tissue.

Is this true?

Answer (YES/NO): YES